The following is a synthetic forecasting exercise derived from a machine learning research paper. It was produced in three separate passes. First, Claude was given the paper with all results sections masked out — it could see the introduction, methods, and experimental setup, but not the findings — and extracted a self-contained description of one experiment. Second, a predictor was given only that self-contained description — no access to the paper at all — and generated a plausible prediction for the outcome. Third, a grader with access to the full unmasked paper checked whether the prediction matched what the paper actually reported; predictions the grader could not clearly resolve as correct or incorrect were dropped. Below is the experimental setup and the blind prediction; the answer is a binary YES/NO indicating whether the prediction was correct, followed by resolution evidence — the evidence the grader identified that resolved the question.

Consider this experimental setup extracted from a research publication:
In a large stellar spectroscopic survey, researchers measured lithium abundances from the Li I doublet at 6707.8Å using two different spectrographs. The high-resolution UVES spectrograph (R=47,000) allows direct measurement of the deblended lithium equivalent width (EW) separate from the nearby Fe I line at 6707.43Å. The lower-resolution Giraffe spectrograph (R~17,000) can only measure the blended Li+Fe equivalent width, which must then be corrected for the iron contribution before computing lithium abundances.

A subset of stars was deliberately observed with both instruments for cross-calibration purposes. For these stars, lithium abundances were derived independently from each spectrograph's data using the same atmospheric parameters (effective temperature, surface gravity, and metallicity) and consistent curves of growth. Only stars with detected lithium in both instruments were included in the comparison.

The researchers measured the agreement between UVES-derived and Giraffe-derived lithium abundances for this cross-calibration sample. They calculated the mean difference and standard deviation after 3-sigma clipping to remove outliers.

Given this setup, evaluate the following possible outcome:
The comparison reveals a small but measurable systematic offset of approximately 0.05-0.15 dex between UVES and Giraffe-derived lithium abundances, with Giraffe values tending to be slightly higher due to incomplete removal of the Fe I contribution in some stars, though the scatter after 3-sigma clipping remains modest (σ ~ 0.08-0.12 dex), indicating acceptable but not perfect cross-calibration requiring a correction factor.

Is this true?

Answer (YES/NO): NO